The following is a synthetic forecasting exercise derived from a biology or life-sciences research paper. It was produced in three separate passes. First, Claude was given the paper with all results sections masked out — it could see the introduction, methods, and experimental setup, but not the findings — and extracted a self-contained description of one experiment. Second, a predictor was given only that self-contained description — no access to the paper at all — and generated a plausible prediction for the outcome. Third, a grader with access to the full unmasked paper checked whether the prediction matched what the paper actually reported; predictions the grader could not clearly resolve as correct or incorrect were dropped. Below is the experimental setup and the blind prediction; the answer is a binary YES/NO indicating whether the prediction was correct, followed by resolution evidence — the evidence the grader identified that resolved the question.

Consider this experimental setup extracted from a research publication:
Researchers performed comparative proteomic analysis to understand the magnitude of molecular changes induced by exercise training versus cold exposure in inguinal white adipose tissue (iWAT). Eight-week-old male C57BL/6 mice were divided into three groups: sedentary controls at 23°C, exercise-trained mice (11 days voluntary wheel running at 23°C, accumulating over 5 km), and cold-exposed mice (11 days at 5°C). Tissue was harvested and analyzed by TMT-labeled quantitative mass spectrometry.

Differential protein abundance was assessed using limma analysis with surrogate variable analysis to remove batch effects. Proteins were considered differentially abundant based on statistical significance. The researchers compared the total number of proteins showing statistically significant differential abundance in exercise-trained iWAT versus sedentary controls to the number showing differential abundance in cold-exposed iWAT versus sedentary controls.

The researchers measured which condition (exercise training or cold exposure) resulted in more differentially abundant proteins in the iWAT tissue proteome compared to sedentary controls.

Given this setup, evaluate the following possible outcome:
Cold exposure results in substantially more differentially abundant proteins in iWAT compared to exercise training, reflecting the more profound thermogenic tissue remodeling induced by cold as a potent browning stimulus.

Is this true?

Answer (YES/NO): YES